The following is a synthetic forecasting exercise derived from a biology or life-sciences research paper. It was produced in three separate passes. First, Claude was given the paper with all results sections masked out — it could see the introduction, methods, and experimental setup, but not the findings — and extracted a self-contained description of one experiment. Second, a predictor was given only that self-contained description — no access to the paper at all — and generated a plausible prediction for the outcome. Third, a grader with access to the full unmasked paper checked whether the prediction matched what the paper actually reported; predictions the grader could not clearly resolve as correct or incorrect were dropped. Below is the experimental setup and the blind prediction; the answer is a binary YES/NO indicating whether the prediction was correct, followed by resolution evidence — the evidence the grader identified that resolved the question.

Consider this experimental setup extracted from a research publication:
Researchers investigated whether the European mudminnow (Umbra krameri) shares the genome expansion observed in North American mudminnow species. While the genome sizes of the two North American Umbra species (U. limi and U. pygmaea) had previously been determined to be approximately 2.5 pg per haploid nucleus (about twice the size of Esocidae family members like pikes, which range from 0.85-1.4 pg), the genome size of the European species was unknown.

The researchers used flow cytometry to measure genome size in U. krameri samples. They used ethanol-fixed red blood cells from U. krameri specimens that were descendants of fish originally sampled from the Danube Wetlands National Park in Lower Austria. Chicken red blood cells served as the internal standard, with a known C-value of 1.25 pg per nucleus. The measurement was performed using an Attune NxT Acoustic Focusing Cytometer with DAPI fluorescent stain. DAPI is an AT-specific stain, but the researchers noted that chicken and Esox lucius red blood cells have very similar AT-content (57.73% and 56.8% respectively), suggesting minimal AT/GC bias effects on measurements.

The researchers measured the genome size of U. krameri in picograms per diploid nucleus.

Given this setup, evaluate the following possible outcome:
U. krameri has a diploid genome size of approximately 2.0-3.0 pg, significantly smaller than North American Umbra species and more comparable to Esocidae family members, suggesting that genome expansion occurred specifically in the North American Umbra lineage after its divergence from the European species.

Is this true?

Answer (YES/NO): NO